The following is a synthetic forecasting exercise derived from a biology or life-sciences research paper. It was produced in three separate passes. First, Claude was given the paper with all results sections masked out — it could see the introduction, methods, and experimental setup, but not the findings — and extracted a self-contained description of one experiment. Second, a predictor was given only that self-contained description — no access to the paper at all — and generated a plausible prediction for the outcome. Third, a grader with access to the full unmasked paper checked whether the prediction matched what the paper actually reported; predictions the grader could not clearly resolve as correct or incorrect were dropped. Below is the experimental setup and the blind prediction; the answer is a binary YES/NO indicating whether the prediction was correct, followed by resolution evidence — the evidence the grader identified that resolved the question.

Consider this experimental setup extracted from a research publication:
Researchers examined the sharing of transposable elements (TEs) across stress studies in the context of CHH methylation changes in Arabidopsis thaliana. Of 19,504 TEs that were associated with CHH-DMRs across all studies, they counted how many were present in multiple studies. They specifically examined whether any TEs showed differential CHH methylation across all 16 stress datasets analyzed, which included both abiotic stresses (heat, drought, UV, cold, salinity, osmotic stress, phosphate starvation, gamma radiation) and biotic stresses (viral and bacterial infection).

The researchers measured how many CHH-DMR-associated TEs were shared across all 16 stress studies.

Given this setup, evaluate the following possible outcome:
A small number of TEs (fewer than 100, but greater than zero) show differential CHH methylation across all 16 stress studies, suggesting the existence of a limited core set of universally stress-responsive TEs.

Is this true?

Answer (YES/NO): YES